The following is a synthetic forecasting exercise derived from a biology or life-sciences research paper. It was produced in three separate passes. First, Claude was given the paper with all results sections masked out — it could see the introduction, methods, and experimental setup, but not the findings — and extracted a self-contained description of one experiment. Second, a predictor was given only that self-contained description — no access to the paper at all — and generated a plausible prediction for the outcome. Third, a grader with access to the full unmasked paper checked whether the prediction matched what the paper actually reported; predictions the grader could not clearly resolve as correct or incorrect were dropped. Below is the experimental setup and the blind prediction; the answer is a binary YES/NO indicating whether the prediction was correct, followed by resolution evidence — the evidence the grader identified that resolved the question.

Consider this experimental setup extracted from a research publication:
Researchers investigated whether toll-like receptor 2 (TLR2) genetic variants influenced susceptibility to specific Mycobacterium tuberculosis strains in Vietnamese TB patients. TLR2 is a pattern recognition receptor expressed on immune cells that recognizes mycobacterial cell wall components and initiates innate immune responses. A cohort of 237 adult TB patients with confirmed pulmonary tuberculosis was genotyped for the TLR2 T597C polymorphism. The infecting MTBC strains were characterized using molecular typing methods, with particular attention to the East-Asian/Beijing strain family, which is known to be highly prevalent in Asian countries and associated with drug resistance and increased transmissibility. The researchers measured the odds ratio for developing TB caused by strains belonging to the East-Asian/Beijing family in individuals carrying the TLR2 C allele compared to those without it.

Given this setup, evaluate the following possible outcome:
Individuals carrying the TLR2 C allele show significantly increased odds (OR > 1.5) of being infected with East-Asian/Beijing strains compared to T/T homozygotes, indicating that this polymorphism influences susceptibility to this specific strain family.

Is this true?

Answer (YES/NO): YES